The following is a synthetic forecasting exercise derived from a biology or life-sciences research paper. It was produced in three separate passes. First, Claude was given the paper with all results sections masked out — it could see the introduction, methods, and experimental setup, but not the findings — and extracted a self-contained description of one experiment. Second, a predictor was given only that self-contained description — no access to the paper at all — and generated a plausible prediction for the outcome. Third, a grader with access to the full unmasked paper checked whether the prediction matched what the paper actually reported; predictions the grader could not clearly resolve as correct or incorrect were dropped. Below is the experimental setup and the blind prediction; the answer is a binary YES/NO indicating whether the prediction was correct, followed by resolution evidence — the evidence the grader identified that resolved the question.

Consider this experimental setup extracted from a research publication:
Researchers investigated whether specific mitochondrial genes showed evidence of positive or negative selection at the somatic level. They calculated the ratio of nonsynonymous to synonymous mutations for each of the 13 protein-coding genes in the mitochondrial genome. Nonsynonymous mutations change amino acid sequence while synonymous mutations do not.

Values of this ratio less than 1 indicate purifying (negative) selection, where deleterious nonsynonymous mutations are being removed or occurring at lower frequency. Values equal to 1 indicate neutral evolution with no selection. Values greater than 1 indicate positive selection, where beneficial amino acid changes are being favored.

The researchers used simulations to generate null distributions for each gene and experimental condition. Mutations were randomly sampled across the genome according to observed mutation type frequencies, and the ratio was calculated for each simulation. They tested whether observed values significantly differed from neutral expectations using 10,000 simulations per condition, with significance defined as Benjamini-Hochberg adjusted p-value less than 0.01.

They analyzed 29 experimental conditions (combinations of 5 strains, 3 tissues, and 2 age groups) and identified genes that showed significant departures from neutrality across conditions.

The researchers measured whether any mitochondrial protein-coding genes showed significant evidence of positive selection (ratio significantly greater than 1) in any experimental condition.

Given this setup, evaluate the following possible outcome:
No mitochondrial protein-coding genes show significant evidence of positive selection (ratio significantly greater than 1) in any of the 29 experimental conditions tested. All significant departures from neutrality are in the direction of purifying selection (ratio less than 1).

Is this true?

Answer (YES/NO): NO